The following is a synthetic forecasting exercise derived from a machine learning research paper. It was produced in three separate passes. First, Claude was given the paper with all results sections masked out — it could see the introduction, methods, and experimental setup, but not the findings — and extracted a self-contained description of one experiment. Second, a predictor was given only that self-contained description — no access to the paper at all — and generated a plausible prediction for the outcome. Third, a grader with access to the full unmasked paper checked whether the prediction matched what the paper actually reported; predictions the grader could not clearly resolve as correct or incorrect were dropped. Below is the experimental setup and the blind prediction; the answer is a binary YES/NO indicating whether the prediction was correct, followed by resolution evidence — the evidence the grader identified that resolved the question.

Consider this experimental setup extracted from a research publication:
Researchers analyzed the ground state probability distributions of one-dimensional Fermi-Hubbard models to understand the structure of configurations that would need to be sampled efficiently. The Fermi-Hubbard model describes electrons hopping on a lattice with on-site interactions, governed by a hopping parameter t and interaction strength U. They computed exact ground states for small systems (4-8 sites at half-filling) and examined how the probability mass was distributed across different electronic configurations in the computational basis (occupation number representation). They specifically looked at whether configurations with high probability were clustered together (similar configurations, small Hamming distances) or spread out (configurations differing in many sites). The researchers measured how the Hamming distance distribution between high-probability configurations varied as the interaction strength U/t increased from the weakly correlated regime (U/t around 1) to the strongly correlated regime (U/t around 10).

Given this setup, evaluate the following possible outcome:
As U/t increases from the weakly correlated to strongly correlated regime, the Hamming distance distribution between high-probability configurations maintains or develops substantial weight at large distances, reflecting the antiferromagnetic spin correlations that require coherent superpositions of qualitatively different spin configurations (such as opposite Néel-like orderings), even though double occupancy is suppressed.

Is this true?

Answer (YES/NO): YES